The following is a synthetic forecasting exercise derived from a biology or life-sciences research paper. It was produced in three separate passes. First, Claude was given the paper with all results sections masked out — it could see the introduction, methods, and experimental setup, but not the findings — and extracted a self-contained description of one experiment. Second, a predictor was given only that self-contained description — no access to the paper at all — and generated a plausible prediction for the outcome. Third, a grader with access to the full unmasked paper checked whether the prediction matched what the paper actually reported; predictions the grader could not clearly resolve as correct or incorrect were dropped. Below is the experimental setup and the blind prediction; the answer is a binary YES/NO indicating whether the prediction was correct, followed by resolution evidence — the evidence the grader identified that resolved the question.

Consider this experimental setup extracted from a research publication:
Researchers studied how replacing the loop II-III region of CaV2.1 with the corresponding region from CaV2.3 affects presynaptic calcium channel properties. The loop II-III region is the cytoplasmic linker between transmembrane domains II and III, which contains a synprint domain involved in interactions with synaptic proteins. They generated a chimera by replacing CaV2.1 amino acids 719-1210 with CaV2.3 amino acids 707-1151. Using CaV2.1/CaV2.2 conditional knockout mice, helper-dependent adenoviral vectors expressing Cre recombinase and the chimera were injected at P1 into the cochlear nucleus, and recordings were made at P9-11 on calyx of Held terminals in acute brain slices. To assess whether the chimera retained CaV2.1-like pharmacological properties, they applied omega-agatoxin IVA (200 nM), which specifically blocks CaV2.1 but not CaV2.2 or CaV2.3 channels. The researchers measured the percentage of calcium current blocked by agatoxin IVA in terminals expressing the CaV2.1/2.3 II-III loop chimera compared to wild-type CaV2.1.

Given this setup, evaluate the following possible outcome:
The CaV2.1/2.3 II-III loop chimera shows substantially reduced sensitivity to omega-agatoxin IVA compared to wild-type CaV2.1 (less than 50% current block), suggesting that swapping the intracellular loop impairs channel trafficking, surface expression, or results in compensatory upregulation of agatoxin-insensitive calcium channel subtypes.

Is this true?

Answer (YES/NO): NO